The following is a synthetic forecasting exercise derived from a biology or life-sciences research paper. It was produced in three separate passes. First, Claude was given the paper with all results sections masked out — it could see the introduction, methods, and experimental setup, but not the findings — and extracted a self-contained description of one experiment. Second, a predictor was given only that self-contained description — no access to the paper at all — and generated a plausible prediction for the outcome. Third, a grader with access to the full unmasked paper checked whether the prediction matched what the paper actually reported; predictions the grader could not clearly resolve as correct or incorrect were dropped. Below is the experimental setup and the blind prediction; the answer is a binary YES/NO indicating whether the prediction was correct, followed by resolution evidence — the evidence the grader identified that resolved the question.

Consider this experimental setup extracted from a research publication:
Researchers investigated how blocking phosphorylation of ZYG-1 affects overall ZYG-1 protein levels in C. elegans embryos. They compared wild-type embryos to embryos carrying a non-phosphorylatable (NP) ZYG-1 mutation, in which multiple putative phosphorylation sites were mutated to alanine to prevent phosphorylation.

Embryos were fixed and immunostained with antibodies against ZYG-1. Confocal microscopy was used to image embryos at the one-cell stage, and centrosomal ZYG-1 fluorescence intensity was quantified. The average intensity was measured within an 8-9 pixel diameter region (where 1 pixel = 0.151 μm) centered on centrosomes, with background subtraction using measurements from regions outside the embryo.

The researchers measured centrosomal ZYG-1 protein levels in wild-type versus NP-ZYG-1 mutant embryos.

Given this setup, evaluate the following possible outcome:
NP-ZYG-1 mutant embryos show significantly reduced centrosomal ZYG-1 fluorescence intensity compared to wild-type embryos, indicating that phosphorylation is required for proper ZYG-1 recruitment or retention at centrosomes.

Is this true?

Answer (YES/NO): NO